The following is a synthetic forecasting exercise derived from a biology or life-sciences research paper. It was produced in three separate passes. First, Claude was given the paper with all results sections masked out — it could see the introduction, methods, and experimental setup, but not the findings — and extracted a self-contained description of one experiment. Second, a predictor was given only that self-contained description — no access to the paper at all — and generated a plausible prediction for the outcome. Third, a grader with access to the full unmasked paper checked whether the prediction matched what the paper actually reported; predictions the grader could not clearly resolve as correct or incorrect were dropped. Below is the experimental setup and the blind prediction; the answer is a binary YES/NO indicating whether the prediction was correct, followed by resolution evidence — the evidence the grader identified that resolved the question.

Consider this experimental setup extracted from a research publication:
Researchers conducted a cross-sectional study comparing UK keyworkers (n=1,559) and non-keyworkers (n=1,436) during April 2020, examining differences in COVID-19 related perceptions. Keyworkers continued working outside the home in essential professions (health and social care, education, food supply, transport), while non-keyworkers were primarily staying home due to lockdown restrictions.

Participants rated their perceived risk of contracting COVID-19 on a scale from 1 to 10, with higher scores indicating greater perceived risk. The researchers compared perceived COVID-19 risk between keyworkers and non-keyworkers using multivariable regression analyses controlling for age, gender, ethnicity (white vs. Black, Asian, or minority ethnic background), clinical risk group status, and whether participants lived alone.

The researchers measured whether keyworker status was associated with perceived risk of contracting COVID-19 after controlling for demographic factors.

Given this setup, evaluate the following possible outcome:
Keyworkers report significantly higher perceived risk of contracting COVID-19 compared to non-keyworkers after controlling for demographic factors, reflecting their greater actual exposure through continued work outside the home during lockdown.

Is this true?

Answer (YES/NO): YES